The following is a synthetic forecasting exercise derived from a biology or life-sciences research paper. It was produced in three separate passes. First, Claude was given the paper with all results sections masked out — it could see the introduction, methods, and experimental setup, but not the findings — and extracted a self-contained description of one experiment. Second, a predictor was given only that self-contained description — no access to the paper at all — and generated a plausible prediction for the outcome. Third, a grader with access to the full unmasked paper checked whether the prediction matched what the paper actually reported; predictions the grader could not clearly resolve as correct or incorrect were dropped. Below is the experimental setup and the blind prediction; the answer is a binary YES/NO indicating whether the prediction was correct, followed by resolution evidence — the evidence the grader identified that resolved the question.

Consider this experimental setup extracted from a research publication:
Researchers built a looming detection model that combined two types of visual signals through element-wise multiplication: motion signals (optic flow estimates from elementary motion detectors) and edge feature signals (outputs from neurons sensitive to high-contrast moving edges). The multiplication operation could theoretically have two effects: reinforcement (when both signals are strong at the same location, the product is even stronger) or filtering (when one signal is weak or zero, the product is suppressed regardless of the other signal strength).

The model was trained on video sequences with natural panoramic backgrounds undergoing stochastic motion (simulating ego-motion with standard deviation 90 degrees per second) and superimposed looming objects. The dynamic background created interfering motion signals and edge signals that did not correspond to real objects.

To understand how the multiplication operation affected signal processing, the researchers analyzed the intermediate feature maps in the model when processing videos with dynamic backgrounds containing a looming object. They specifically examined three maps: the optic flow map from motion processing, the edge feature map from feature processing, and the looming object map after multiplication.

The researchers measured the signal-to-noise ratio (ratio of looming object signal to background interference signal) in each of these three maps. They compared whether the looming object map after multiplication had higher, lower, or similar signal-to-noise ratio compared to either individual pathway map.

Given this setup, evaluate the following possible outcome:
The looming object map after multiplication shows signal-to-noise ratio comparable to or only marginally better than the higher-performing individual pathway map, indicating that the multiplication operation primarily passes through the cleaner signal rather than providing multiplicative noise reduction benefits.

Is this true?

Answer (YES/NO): NO